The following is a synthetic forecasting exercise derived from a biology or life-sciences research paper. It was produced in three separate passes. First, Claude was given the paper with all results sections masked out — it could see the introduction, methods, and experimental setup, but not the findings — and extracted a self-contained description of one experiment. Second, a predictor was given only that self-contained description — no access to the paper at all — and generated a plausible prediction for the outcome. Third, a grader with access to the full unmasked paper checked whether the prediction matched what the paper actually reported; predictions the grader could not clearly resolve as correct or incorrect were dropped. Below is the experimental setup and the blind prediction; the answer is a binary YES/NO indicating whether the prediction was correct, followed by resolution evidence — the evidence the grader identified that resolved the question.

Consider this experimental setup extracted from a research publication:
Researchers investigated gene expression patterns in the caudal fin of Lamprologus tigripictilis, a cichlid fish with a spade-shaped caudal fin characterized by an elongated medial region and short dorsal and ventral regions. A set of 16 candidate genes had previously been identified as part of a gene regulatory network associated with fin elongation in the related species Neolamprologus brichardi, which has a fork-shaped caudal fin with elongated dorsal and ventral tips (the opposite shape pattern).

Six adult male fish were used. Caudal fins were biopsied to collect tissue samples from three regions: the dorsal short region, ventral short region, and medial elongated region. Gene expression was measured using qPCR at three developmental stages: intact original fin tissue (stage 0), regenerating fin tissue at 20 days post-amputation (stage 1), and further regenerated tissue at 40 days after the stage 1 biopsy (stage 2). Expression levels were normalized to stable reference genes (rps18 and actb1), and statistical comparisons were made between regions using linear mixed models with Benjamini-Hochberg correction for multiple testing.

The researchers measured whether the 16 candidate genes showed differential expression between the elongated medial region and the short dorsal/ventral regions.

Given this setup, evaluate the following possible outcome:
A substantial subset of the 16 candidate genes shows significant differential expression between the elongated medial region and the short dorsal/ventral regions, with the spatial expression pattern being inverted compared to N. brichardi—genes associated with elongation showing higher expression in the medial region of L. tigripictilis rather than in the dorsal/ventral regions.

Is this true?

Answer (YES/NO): NO